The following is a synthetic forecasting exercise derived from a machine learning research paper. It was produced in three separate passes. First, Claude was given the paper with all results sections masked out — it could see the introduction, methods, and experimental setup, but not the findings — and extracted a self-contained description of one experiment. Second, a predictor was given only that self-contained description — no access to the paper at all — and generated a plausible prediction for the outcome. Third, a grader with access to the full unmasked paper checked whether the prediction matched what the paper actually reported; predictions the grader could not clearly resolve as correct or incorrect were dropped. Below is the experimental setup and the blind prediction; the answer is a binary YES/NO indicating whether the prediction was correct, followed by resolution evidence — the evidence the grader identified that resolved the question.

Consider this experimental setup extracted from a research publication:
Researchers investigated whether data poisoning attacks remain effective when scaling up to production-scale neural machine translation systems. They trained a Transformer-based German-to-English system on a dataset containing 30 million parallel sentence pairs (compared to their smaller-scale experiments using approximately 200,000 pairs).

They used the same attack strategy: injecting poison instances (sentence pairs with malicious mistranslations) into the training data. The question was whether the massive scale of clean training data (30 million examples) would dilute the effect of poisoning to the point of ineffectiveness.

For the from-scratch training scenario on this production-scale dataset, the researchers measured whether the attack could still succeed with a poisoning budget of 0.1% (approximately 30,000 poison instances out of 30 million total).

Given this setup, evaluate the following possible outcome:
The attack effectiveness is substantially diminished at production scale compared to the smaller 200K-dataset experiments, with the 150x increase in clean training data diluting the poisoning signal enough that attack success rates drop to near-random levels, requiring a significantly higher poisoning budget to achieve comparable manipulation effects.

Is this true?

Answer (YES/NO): NO